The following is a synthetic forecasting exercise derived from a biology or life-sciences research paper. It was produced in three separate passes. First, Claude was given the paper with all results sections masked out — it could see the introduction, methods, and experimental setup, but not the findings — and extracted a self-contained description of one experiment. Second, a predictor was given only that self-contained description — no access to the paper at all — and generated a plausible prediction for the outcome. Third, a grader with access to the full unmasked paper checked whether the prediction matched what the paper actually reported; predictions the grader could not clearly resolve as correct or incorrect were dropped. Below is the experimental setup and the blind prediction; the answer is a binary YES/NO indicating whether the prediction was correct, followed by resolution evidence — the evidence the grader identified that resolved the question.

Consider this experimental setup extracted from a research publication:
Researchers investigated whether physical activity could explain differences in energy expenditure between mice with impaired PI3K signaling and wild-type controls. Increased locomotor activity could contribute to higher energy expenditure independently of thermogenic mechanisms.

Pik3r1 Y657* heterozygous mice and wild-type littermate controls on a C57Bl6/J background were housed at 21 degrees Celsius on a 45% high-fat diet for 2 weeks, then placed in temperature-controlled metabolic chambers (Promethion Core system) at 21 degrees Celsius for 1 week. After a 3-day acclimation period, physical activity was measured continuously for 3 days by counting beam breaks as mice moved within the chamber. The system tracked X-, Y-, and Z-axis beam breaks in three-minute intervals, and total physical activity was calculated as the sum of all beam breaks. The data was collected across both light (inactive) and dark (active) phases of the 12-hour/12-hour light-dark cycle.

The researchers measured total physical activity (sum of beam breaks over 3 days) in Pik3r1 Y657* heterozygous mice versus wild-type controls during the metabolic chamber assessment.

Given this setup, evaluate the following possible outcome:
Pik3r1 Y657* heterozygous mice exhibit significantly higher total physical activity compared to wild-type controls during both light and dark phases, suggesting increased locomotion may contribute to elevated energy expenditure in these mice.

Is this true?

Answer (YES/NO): NO